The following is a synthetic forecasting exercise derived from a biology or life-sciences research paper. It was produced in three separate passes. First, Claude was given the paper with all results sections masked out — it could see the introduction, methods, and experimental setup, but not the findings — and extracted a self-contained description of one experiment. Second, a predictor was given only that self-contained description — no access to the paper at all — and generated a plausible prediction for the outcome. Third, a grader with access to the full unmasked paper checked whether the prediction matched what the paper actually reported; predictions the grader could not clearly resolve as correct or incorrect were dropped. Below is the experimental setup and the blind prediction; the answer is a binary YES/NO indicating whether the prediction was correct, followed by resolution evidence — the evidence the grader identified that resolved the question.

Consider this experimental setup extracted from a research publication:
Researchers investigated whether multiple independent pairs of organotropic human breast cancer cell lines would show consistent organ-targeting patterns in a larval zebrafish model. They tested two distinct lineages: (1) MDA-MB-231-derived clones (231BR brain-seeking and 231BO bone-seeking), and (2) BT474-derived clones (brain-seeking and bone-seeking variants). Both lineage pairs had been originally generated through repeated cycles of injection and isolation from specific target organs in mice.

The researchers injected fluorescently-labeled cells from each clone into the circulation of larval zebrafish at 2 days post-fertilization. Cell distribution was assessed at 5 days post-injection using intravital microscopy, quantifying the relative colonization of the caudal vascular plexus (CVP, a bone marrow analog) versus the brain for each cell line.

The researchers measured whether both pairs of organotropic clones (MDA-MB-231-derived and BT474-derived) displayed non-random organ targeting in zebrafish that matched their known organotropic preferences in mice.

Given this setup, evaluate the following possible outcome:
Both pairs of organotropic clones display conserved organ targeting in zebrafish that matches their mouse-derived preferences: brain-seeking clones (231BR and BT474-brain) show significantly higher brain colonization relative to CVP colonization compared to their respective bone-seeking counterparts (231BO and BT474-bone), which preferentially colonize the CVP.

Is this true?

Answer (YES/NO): YES